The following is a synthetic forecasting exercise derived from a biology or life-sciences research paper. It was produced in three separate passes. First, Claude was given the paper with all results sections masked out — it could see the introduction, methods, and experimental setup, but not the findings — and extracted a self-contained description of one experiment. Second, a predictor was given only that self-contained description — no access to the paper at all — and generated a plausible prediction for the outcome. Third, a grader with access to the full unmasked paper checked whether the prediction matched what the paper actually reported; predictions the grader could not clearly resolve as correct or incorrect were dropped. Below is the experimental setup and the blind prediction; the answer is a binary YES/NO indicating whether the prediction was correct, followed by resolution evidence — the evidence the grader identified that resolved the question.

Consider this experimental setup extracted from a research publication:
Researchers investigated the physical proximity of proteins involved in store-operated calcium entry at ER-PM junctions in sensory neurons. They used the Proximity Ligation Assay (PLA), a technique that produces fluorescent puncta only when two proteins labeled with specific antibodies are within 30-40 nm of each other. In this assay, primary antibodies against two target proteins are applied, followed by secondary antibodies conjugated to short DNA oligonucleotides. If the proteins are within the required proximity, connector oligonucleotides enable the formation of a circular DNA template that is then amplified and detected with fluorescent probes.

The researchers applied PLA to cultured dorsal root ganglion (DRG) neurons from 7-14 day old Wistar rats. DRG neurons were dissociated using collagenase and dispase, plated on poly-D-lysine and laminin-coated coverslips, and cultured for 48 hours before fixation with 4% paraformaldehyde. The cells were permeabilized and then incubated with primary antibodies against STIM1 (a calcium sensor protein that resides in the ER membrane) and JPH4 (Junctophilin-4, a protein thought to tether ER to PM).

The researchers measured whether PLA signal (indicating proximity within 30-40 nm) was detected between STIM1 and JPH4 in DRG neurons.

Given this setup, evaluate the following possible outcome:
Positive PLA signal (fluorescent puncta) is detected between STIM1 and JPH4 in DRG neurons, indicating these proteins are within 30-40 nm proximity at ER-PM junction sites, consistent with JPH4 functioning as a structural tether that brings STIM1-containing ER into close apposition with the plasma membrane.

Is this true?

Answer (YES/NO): YES